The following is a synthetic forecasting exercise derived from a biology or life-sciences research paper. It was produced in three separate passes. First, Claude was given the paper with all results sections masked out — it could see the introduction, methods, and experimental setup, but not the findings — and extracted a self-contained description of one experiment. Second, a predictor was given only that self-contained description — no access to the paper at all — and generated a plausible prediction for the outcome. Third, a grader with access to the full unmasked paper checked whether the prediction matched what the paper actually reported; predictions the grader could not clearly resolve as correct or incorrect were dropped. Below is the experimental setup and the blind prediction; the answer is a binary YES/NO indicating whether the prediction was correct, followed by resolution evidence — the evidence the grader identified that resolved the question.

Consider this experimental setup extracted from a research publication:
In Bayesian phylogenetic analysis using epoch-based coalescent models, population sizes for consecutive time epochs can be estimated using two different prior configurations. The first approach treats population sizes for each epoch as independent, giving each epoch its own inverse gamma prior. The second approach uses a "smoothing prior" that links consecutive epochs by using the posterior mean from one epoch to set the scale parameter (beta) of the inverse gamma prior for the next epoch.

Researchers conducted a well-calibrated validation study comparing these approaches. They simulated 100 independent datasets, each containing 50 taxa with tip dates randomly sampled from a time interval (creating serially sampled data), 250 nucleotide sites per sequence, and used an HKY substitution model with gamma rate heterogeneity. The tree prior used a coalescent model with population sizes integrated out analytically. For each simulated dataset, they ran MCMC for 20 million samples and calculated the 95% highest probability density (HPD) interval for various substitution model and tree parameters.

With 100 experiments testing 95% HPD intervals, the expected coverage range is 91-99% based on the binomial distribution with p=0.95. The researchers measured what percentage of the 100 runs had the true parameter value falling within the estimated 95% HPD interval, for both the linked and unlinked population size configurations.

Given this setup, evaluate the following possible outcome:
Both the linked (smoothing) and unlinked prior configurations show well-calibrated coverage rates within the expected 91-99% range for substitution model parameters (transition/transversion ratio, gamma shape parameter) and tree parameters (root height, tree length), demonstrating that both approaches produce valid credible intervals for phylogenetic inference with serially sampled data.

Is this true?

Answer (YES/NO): YES